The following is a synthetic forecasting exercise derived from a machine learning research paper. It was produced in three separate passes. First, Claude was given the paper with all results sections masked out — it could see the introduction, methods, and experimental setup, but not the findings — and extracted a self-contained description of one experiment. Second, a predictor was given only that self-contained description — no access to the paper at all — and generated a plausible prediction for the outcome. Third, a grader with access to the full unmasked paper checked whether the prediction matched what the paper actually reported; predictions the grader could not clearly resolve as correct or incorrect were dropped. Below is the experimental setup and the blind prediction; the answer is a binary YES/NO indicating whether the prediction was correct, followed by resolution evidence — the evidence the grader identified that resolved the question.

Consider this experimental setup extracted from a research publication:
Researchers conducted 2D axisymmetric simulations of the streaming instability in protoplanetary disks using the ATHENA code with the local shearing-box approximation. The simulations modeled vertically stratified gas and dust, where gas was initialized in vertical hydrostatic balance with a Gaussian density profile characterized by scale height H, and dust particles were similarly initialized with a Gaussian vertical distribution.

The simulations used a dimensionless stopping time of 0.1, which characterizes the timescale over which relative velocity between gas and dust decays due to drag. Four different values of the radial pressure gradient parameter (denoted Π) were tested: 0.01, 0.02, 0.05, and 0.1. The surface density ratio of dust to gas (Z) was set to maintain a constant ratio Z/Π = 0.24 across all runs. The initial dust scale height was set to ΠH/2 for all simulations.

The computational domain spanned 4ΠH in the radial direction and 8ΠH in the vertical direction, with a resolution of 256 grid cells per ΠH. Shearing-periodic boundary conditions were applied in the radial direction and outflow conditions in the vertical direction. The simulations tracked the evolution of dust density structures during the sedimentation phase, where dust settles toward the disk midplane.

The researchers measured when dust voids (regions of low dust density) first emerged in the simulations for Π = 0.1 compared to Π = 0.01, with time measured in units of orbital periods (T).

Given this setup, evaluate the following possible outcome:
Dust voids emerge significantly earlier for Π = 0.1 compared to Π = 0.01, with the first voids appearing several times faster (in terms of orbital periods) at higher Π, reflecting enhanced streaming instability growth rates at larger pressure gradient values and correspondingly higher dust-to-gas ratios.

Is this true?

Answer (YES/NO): NO